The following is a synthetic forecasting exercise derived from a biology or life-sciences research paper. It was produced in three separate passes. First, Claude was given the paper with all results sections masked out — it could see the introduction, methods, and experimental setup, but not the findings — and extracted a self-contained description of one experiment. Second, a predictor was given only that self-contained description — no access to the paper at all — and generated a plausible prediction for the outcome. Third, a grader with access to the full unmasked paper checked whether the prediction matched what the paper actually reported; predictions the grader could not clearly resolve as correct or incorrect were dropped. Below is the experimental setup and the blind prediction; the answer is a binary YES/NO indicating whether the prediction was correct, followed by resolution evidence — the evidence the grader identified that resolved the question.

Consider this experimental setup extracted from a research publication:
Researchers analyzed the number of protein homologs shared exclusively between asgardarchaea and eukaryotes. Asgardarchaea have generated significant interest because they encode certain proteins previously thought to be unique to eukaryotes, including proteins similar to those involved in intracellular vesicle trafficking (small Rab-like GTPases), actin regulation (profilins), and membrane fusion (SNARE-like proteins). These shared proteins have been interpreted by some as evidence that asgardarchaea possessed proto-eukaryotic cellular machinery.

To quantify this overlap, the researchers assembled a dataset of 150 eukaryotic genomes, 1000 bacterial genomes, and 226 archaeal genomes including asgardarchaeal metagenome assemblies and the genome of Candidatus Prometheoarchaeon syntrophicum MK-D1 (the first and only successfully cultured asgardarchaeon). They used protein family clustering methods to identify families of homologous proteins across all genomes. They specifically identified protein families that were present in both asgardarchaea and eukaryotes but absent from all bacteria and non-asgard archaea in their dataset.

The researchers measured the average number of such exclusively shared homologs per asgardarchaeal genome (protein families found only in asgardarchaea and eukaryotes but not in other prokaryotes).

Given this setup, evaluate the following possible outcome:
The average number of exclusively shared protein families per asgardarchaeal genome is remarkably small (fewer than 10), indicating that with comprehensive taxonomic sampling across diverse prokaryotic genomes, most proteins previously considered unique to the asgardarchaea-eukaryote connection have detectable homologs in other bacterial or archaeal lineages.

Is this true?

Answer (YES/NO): NO